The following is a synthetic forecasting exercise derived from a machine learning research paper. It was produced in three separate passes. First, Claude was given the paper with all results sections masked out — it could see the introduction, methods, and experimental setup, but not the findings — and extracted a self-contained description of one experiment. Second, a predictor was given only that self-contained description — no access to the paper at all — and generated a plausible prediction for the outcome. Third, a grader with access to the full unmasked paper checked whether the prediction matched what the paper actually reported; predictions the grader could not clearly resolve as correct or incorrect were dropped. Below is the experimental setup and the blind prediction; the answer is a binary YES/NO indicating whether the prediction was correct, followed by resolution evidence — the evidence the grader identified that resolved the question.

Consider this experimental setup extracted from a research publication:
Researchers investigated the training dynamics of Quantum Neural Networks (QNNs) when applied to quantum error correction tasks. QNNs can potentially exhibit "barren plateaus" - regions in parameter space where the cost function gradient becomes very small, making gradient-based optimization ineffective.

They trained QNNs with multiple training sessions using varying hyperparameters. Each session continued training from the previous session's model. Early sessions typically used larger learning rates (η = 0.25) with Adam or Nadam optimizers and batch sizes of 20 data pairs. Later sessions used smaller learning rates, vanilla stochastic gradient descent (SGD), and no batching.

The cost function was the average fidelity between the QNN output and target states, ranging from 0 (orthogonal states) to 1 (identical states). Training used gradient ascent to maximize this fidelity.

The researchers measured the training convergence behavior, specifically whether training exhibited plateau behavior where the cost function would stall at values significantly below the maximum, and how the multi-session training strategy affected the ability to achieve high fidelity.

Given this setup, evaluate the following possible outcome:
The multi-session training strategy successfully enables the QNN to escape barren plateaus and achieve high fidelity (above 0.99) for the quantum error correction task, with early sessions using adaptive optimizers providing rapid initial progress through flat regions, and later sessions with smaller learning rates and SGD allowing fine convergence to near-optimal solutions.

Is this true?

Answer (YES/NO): NO